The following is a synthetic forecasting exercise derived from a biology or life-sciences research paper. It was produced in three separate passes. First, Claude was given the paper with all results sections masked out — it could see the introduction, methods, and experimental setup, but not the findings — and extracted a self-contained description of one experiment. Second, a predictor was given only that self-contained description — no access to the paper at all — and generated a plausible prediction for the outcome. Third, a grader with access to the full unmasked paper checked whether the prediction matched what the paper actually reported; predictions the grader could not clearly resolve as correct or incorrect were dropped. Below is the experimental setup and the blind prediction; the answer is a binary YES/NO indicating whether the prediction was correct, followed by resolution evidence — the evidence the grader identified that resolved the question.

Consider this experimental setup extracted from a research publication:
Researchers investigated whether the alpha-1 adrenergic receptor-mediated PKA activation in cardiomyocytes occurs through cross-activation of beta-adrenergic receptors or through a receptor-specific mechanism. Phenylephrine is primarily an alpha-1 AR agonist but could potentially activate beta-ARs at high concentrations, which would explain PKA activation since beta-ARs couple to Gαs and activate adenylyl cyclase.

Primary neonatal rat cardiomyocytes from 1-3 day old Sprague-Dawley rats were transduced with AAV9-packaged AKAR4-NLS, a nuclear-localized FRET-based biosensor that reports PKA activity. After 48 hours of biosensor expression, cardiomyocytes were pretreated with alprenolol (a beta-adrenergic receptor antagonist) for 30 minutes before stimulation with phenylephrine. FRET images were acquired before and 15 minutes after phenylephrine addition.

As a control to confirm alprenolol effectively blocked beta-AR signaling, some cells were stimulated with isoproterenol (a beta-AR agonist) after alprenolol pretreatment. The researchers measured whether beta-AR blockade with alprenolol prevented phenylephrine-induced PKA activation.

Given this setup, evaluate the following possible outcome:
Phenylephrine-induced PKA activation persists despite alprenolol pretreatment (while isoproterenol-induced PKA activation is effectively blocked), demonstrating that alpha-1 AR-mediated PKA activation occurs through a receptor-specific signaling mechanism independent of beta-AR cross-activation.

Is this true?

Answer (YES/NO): YES